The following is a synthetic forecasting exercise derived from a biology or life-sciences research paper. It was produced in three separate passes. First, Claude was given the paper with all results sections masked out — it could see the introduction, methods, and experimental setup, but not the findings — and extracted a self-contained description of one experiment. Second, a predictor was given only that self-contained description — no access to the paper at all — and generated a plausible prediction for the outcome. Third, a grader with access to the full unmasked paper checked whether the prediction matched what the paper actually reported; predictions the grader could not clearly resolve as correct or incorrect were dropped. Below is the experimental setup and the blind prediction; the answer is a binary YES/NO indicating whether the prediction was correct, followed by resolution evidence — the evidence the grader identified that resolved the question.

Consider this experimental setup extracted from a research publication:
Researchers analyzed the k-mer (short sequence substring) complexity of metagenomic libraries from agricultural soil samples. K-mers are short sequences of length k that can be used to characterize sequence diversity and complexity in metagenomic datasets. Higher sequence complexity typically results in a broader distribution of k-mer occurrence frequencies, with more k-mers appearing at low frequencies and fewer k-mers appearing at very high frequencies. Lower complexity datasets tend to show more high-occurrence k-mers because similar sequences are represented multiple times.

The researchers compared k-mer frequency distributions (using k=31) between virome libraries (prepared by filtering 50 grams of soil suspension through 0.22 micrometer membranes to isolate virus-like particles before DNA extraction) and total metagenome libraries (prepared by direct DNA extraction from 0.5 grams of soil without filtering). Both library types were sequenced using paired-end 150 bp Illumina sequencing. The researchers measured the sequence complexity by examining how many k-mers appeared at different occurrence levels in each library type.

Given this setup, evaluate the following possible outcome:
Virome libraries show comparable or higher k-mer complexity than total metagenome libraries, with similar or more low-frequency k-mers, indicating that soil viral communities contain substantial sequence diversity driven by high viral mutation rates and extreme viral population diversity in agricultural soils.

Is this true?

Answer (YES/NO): NO